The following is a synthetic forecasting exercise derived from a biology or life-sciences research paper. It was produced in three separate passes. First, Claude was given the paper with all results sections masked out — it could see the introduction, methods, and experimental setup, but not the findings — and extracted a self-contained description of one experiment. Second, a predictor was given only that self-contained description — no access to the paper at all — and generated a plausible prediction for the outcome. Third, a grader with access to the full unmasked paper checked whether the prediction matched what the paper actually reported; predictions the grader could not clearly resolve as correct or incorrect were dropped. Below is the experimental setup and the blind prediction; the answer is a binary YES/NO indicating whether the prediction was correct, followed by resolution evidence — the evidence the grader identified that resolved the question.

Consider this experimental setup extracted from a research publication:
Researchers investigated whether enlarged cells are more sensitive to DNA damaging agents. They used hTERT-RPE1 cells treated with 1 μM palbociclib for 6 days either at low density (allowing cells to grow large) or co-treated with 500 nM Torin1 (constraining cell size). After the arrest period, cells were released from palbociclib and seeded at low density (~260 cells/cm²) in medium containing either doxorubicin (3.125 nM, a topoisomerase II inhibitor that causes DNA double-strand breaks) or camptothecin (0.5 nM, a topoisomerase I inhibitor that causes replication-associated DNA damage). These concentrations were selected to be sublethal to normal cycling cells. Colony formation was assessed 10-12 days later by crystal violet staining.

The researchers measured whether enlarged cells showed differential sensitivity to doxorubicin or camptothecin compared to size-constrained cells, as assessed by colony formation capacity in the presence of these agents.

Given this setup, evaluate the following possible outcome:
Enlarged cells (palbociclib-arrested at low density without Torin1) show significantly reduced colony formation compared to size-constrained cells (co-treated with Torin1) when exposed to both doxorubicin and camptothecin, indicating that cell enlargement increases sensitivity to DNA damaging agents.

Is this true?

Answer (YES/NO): YES